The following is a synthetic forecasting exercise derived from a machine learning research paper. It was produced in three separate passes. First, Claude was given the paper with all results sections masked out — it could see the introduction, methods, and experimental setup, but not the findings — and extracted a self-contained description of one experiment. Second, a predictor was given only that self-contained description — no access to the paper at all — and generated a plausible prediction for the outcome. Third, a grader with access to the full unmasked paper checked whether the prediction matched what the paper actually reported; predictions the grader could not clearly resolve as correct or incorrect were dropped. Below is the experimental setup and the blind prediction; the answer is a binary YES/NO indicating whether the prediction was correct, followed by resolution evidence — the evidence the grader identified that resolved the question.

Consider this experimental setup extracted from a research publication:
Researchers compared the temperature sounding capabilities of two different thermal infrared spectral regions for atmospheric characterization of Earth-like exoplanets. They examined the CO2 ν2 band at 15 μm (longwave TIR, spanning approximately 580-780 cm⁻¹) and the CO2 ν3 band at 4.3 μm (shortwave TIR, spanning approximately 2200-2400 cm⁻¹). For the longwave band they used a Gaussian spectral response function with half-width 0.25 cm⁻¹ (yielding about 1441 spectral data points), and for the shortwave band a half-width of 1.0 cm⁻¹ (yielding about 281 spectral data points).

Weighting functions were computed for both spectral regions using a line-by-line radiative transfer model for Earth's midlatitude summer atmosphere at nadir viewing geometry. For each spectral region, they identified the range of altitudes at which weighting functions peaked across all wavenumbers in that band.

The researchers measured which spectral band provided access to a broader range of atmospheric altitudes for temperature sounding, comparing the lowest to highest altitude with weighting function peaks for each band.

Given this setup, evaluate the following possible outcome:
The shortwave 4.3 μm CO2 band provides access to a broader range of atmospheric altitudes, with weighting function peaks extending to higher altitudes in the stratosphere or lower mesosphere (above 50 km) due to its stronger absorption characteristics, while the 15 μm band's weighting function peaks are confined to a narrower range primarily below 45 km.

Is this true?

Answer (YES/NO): NO